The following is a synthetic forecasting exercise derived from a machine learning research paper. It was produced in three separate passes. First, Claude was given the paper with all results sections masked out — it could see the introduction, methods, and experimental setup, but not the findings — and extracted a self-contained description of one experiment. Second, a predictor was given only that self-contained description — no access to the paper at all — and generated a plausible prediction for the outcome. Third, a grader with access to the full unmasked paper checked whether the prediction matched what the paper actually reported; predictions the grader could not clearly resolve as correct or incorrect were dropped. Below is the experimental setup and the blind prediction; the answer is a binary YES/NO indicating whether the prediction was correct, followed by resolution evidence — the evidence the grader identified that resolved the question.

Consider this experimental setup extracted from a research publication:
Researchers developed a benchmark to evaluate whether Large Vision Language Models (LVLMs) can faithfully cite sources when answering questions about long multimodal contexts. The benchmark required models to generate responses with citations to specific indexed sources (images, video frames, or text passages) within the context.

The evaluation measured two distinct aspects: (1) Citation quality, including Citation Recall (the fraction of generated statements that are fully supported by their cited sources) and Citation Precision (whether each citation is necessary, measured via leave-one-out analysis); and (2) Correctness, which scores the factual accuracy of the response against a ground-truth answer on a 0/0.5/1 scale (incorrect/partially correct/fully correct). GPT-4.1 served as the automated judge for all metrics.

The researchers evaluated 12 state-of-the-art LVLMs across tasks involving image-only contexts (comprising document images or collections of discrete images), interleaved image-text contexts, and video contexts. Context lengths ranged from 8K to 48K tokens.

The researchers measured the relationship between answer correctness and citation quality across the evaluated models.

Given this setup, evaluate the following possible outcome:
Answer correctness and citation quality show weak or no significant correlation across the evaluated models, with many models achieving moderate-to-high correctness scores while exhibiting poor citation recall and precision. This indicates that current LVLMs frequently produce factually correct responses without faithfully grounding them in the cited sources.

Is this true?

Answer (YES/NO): YES